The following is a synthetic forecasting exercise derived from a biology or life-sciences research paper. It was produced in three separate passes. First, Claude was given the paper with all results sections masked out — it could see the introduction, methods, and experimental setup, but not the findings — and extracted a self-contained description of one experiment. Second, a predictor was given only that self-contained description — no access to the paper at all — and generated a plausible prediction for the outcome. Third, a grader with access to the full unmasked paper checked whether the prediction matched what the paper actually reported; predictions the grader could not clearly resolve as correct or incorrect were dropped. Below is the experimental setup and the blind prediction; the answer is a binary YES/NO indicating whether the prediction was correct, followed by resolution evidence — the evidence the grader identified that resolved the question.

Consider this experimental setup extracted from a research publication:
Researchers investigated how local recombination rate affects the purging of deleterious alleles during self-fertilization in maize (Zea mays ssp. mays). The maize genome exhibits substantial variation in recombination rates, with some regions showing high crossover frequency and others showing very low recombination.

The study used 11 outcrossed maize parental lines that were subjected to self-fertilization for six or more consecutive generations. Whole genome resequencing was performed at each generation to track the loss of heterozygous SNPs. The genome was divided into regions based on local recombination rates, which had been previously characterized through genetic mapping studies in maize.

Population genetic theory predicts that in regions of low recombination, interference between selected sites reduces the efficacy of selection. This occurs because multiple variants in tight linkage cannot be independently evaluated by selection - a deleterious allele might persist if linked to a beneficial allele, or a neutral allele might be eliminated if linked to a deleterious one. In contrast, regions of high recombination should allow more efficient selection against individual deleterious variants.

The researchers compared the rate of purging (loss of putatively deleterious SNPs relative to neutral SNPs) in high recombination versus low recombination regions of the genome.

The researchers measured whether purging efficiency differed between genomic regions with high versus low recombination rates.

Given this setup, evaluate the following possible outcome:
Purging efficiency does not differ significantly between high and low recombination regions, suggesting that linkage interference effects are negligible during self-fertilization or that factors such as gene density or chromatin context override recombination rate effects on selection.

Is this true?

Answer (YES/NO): NO